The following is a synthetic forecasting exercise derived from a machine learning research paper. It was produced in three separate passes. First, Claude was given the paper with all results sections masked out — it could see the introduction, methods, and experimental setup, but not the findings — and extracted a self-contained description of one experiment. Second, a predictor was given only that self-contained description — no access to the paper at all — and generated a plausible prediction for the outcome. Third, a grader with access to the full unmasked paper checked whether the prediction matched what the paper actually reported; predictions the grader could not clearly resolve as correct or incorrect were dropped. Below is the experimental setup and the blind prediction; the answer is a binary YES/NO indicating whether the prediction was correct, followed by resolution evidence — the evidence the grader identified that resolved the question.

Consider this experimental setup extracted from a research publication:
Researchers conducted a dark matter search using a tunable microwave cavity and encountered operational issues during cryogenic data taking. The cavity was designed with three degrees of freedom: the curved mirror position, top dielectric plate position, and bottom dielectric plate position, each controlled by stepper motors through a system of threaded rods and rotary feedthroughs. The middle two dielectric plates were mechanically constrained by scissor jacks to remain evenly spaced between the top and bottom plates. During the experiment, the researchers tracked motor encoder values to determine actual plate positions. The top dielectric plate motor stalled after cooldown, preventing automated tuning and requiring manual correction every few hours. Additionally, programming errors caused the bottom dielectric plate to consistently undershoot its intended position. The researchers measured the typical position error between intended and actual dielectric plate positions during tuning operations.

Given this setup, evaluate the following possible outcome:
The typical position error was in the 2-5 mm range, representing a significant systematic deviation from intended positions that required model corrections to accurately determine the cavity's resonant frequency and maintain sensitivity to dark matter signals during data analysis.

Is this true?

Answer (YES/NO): NO